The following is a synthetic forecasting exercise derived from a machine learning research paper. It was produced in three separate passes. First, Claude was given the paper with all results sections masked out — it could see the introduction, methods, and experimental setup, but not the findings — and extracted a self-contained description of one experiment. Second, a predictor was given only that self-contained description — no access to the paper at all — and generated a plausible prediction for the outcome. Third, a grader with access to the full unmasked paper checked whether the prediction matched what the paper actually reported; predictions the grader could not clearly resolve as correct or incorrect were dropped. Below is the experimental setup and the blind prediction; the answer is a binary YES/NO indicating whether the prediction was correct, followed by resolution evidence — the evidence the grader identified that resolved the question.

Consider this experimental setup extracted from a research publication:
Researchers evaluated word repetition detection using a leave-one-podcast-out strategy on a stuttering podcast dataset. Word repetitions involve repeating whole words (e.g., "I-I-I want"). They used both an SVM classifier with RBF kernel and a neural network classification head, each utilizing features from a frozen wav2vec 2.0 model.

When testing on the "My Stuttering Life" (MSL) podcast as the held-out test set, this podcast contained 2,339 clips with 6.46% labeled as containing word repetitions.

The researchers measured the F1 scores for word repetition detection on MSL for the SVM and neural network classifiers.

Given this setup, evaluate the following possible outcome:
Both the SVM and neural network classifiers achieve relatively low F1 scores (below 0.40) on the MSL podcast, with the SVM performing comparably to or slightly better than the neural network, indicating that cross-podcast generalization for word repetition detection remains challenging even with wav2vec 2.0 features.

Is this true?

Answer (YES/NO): NO